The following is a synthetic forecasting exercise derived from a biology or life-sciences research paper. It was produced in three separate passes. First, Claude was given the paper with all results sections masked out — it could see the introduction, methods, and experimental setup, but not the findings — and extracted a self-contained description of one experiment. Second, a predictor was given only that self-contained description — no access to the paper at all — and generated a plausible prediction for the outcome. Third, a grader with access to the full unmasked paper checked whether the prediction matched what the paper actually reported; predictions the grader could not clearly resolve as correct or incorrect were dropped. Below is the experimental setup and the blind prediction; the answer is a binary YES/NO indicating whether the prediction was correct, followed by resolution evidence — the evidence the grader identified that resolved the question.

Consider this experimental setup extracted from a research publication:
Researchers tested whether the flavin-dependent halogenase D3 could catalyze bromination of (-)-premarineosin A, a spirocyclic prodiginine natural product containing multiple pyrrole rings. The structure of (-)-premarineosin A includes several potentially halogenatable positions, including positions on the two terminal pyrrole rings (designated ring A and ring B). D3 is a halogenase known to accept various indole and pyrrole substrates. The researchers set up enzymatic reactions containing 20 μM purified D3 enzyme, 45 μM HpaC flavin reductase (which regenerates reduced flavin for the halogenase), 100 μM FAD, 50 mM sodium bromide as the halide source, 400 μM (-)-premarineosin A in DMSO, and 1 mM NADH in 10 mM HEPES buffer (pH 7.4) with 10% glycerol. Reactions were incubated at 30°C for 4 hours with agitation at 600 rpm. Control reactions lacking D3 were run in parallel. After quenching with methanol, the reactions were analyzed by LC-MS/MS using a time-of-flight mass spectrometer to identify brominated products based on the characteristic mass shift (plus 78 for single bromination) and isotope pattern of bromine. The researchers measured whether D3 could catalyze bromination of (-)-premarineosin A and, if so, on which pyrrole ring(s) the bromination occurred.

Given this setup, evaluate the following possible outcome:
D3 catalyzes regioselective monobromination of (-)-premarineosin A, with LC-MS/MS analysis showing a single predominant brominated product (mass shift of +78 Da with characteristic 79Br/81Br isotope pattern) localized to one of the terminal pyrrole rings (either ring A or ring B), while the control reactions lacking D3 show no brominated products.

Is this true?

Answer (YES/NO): NO